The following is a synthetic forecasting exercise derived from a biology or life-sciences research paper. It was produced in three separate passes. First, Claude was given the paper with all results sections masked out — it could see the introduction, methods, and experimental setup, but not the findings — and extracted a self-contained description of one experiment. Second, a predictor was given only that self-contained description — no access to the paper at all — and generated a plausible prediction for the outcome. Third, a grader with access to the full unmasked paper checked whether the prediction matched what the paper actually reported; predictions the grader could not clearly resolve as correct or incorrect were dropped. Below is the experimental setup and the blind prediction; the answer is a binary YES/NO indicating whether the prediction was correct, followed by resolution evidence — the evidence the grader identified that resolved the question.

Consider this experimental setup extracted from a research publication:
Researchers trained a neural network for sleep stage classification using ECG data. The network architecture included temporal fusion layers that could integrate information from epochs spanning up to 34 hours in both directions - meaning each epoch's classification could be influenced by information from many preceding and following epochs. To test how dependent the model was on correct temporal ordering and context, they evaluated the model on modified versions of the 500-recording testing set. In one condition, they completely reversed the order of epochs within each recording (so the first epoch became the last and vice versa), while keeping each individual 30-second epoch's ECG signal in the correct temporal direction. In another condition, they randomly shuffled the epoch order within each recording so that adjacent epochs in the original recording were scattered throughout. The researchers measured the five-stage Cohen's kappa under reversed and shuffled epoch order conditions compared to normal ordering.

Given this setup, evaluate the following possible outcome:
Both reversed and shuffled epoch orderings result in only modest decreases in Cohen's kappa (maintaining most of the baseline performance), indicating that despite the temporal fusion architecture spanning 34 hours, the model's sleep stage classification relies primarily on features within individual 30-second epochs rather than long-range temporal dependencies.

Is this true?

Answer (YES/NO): NO